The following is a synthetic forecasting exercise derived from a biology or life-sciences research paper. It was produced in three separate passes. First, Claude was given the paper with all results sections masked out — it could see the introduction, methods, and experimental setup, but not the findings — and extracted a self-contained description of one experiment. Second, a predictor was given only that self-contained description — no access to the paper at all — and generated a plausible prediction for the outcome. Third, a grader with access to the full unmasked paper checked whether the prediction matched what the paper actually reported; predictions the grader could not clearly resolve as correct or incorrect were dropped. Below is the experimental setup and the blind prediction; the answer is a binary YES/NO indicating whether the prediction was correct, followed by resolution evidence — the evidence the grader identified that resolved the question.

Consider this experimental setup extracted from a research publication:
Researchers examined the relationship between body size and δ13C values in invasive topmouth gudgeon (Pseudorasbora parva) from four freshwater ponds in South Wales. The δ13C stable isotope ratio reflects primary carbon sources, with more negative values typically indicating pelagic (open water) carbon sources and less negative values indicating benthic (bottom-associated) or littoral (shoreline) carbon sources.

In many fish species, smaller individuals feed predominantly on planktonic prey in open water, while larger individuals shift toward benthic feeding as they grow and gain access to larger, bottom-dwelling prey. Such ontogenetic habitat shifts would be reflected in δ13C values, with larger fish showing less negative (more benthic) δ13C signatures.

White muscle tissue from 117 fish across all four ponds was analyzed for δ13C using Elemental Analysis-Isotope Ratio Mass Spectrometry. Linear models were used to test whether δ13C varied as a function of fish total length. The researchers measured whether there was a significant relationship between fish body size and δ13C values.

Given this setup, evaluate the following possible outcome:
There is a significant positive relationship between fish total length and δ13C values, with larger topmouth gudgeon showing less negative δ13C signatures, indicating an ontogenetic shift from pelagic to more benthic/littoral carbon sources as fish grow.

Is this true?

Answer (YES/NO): NO